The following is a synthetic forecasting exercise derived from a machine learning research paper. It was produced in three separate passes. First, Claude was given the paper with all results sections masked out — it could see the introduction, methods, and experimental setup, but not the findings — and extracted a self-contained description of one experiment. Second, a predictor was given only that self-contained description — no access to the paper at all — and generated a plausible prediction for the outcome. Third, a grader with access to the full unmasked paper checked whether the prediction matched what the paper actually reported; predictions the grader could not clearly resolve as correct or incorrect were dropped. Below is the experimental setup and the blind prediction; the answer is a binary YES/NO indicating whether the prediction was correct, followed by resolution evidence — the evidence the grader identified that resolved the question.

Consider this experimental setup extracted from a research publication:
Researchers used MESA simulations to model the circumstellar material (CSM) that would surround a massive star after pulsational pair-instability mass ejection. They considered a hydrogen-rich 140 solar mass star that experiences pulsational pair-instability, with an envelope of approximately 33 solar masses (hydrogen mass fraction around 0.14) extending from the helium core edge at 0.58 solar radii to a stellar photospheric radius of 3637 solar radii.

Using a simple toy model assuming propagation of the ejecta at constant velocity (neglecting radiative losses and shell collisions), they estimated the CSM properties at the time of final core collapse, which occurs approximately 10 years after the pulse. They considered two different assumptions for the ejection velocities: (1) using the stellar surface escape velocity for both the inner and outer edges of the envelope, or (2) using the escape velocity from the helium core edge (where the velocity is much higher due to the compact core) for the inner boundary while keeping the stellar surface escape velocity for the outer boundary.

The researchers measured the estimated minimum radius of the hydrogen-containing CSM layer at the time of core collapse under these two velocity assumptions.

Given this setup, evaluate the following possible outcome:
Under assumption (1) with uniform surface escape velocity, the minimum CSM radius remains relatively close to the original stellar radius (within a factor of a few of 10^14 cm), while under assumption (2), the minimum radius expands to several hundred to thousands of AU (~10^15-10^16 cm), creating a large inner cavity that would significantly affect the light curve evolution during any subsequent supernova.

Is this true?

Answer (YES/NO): NO